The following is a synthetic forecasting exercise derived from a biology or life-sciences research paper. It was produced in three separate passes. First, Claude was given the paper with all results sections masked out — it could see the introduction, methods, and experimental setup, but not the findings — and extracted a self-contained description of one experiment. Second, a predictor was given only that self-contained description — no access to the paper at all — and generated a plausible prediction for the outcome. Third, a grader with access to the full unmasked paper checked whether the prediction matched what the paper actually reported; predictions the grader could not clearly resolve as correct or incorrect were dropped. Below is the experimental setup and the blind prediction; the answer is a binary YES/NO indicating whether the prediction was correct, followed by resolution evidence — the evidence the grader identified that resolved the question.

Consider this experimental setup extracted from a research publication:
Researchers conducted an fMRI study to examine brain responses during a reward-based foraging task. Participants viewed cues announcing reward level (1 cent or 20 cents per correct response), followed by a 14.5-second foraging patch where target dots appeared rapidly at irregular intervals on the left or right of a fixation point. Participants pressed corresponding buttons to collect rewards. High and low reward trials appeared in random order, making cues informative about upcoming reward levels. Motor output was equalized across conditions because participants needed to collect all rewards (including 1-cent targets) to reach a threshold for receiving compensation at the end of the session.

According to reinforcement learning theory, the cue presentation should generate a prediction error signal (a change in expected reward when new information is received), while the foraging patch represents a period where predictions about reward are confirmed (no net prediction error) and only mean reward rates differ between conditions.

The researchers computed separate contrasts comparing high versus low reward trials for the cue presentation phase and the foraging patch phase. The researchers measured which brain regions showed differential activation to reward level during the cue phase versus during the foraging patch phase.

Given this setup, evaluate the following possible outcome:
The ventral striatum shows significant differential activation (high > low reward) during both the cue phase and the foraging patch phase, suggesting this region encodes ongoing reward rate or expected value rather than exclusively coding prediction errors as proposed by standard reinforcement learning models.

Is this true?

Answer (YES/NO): NO